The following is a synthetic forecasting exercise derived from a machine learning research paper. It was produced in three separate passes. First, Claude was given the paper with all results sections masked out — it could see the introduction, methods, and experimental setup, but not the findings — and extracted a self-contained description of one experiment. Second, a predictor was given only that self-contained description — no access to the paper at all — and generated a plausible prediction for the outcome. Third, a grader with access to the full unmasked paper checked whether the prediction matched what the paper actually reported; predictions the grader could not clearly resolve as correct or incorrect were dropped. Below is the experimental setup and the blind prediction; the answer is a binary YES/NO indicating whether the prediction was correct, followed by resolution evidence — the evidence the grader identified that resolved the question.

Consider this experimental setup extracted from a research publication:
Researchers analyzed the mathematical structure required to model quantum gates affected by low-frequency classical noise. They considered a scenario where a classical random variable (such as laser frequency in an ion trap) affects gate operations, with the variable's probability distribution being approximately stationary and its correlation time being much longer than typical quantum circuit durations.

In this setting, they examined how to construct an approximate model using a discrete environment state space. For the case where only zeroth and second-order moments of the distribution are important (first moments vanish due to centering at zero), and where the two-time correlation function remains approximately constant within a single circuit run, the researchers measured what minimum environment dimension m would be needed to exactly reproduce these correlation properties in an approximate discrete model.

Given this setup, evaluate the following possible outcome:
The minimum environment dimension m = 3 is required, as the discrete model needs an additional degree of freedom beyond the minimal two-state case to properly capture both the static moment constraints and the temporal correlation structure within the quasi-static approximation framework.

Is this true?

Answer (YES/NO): NO